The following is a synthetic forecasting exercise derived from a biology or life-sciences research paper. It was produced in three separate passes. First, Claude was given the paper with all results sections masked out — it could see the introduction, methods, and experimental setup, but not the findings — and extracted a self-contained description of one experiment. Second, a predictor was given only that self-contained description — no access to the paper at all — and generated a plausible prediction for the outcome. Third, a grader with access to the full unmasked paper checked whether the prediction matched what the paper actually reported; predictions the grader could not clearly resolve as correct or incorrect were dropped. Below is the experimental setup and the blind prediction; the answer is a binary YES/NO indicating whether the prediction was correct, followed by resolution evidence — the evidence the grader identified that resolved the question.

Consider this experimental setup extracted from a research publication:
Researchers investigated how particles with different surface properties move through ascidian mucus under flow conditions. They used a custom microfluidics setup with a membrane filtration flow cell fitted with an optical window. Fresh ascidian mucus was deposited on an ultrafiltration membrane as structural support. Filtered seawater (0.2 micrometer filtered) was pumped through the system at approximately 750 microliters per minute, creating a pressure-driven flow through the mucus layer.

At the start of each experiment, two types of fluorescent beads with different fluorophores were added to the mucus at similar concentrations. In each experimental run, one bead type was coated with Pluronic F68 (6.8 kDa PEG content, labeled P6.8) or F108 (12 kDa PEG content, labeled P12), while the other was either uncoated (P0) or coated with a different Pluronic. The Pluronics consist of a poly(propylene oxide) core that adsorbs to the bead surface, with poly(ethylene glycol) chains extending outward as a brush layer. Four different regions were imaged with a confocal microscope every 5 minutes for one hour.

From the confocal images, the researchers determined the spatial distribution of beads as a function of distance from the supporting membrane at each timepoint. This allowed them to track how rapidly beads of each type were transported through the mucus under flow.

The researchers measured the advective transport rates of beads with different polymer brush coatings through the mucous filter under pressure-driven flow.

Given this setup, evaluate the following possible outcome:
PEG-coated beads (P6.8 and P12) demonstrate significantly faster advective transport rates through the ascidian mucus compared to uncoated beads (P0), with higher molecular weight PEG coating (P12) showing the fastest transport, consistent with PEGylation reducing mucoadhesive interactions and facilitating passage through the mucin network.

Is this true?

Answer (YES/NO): NO